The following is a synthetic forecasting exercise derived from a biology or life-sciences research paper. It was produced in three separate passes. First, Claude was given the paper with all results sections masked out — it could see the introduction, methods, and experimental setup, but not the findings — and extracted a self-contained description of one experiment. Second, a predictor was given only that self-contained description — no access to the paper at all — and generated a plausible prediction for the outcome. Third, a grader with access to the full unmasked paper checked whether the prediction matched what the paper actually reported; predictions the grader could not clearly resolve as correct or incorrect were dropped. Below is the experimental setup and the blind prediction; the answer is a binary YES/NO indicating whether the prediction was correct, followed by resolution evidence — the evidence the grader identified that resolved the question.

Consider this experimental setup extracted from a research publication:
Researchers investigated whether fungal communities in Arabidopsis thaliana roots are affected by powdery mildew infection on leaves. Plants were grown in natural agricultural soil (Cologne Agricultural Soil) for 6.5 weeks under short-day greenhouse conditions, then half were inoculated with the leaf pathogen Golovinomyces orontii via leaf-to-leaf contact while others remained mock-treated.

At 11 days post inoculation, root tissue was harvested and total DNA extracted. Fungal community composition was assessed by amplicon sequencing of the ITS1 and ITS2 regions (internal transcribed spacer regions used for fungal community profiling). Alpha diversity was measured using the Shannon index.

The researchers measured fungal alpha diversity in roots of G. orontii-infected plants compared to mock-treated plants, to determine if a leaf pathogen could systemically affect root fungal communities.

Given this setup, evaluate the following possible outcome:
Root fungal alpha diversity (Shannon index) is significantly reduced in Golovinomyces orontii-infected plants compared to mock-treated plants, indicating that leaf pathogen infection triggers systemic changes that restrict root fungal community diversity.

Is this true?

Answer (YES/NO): NO